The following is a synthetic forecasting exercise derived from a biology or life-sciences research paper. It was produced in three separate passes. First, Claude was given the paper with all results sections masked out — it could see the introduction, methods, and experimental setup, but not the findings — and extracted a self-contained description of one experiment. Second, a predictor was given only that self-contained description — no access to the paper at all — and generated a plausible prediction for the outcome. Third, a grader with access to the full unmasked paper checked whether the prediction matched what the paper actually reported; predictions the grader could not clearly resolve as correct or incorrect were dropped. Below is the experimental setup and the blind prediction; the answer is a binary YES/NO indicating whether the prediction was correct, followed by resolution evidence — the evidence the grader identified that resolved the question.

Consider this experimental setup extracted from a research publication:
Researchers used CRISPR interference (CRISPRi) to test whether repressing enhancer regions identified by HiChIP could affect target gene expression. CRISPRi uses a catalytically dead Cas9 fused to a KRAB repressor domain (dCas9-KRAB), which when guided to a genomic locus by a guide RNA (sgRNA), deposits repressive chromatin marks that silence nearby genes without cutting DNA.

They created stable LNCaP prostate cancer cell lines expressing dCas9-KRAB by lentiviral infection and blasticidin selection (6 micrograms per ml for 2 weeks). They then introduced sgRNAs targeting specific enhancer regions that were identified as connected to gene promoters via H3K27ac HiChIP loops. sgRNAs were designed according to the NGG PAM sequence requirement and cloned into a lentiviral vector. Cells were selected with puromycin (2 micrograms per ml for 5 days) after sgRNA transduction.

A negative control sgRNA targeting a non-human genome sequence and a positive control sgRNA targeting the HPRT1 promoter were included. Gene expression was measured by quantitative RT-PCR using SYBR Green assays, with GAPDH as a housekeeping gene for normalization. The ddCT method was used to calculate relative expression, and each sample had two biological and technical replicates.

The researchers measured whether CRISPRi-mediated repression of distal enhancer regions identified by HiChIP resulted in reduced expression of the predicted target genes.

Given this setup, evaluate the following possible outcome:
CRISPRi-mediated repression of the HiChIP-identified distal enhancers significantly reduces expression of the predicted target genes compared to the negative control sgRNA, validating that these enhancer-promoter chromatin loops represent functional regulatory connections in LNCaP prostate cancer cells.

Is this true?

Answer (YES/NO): YES